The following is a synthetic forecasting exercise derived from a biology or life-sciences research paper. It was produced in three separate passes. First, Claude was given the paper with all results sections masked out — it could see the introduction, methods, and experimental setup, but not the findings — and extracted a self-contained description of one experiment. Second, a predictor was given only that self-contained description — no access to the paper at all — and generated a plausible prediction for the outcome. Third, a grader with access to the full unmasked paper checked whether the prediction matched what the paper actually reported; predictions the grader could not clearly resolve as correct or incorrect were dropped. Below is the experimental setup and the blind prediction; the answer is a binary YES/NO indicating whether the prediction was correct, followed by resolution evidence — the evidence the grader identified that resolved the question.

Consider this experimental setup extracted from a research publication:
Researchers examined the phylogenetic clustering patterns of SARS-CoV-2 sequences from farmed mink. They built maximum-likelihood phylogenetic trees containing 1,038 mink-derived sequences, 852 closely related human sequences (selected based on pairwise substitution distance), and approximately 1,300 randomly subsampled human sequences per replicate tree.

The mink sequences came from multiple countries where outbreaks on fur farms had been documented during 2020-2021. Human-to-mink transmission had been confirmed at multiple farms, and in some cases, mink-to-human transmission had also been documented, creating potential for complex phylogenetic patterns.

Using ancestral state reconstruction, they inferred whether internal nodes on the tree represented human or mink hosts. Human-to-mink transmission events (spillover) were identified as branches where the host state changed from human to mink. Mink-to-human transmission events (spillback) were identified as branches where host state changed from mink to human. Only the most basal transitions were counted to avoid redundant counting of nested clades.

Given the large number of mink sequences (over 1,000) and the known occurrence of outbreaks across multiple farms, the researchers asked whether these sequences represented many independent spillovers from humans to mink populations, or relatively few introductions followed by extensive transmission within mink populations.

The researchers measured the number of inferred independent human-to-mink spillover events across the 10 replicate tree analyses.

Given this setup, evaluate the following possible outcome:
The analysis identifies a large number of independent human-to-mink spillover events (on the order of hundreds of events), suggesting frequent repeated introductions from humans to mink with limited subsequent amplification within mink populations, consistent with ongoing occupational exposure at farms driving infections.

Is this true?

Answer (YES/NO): NO